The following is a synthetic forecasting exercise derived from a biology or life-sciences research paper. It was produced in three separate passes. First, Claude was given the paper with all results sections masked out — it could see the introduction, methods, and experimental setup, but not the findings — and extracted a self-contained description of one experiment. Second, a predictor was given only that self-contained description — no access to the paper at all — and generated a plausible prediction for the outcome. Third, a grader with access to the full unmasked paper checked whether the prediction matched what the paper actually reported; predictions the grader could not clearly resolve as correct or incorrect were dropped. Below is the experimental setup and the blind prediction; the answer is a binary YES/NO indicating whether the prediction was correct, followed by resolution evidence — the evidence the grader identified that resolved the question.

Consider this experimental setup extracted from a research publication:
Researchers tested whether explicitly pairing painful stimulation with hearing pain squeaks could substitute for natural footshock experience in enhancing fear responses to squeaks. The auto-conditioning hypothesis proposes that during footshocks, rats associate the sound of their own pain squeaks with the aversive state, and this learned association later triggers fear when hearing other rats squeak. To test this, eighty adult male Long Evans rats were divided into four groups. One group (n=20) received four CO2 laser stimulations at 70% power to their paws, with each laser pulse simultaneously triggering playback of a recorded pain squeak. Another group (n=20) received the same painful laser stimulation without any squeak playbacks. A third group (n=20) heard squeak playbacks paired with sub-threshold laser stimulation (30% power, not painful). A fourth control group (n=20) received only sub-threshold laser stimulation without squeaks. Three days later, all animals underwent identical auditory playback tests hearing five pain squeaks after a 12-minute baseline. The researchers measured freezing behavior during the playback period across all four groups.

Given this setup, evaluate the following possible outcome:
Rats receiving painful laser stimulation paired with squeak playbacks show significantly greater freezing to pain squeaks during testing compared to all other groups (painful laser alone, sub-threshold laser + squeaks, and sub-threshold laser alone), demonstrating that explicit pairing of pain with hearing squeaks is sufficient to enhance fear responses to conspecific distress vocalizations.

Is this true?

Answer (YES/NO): NO